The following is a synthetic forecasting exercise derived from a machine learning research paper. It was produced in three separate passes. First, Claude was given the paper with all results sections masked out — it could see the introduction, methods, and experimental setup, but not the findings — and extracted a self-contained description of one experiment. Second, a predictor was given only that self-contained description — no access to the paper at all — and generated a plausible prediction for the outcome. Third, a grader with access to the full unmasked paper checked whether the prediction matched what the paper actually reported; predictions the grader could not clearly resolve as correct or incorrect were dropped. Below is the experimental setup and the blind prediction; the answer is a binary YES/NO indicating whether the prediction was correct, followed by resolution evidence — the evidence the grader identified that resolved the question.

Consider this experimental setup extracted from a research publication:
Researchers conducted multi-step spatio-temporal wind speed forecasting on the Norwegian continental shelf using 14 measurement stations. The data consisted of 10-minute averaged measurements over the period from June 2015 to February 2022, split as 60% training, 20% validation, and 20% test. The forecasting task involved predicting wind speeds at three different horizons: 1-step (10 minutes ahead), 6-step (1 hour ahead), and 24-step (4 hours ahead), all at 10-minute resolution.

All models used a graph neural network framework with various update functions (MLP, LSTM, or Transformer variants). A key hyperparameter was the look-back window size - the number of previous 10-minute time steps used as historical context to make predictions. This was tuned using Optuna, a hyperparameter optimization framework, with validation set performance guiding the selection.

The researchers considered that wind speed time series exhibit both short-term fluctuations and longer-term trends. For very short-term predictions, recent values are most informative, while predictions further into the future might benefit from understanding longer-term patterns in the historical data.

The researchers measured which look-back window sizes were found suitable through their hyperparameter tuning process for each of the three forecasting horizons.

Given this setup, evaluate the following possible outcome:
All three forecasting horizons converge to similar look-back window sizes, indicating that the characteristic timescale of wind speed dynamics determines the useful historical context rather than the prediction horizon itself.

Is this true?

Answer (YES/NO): NO